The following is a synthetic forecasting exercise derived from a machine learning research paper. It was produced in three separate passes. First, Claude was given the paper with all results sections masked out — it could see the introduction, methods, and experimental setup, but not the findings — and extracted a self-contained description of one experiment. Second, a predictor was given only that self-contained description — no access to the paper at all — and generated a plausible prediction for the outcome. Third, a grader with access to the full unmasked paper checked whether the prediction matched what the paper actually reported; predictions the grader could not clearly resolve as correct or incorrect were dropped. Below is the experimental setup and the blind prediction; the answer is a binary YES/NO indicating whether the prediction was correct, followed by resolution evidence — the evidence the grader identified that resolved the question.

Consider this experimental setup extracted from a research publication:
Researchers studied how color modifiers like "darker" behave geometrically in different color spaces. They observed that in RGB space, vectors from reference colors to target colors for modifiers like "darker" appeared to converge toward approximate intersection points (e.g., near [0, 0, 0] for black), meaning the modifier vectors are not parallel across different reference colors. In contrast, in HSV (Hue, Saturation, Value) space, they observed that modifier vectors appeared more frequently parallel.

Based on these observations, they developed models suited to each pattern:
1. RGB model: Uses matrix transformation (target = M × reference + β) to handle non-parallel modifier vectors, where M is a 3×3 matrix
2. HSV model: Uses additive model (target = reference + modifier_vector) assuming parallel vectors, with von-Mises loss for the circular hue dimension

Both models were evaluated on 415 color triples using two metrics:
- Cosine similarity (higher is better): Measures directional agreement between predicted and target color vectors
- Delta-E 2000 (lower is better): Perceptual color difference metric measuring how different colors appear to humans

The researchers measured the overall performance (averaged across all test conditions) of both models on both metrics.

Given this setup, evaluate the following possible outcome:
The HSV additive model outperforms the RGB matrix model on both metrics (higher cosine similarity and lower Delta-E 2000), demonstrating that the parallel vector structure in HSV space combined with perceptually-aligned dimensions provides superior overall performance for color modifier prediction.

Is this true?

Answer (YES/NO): NO